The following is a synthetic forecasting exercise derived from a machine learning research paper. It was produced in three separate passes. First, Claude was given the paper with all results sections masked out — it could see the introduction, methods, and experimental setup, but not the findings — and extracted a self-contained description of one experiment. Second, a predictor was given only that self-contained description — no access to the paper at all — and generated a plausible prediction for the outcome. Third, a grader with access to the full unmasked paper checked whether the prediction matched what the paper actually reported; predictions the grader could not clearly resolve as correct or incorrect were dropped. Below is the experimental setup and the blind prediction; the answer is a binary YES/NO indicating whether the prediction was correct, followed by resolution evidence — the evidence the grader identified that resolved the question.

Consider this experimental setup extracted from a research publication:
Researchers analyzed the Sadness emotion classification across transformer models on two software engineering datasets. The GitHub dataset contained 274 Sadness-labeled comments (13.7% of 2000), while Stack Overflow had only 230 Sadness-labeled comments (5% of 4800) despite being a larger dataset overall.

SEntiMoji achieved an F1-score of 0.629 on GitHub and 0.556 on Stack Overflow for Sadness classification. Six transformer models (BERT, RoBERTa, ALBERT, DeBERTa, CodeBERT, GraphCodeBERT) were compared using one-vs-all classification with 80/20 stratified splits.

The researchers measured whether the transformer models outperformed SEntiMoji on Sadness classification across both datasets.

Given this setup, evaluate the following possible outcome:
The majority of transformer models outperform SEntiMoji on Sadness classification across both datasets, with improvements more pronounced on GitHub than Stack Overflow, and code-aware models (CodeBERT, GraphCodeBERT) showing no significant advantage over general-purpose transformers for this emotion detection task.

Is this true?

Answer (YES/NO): NO